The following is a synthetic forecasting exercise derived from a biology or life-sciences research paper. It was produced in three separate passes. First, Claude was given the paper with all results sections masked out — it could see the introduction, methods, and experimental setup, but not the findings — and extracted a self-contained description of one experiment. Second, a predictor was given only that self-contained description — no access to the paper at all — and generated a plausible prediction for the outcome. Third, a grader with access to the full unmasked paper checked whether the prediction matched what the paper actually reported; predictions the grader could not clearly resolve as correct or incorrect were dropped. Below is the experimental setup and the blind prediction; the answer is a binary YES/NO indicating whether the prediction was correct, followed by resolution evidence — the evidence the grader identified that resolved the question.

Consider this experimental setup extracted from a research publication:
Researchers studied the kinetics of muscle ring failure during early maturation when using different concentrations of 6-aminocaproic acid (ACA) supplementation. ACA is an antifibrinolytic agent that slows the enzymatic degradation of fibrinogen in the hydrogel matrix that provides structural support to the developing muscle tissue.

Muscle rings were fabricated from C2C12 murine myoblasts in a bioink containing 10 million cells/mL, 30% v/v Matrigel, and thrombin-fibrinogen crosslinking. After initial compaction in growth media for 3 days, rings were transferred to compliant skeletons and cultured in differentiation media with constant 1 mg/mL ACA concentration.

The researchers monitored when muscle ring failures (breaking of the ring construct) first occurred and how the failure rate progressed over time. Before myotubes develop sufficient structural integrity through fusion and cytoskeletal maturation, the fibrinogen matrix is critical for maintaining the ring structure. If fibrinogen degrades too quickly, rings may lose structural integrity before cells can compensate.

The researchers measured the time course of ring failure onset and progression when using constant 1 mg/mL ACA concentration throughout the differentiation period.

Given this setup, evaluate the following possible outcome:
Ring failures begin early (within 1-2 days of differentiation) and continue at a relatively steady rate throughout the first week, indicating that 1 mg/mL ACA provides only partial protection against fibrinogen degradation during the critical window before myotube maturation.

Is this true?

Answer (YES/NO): NO